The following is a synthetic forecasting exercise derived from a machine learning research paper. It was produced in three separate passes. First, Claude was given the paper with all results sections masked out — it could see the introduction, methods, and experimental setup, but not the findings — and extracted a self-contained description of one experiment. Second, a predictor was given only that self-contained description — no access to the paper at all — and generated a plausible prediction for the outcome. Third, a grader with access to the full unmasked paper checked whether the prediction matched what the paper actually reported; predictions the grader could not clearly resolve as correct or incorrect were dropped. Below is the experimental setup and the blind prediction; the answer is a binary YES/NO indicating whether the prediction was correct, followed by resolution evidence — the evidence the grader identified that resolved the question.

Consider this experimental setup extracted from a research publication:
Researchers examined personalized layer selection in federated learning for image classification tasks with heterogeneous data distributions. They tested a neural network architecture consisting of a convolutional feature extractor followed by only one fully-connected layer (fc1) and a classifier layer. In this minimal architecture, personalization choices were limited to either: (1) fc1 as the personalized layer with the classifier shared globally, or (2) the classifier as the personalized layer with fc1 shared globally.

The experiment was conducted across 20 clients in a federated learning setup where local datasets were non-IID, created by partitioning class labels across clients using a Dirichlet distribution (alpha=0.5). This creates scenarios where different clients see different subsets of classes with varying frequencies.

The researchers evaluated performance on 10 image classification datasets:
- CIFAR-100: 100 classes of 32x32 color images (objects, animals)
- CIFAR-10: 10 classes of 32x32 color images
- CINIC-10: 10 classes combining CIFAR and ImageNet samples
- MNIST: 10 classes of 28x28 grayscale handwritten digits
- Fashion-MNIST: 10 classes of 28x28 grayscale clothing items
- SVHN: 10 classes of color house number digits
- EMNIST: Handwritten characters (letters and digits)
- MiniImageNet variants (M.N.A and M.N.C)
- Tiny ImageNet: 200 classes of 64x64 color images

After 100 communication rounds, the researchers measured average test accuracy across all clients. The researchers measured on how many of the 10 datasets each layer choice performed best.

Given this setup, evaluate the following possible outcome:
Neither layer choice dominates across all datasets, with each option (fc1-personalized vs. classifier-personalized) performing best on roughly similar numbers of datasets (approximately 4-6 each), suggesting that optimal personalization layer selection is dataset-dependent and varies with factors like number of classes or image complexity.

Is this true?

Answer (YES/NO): NO